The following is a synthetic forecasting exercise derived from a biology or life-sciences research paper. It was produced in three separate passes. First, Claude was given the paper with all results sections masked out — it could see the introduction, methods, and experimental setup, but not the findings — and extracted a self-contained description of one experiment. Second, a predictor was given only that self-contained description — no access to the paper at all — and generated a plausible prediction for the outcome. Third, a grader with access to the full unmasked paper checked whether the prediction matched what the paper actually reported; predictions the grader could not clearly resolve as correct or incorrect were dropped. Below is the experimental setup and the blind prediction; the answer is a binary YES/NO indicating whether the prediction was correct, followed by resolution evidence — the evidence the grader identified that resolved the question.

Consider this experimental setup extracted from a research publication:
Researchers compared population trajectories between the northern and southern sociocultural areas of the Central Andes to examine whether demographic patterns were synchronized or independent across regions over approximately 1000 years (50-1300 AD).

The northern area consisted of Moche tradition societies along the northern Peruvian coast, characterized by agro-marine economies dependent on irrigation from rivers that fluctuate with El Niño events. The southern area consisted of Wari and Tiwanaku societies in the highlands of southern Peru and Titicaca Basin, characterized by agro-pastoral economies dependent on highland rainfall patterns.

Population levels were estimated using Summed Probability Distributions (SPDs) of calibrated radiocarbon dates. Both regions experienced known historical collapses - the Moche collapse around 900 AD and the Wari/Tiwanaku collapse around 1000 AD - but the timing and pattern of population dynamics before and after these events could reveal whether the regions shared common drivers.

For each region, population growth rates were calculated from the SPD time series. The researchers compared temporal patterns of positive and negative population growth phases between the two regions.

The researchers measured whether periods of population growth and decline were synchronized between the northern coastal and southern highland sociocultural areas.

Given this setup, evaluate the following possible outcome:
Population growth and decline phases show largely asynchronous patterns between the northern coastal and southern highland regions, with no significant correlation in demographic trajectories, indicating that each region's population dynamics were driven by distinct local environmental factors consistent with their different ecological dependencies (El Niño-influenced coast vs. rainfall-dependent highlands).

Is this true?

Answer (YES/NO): NO